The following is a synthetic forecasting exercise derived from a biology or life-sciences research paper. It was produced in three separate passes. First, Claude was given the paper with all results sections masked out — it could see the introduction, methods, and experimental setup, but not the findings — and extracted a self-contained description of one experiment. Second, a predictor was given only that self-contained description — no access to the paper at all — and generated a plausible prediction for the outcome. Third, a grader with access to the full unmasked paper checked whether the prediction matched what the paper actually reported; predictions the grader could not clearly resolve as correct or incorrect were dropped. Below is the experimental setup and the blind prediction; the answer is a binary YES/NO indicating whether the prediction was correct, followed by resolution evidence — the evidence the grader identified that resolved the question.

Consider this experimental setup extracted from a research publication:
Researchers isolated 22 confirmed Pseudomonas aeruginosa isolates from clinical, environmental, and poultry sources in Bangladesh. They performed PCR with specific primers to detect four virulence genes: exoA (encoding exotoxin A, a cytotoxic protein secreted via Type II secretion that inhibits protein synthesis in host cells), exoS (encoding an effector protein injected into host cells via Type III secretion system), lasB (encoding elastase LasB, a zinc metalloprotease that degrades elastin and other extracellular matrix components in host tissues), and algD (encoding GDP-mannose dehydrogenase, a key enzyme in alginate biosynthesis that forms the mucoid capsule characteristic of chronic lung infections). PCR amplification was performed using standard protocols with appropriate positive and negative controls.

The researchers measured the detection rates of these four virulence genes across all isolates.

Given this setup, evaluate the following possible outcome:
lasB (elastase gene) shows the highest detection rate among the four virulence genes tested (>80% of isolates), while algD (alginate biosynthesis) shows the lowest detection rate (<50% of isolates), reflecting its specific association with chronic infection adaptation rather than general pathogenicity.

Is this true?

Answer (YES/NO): NO